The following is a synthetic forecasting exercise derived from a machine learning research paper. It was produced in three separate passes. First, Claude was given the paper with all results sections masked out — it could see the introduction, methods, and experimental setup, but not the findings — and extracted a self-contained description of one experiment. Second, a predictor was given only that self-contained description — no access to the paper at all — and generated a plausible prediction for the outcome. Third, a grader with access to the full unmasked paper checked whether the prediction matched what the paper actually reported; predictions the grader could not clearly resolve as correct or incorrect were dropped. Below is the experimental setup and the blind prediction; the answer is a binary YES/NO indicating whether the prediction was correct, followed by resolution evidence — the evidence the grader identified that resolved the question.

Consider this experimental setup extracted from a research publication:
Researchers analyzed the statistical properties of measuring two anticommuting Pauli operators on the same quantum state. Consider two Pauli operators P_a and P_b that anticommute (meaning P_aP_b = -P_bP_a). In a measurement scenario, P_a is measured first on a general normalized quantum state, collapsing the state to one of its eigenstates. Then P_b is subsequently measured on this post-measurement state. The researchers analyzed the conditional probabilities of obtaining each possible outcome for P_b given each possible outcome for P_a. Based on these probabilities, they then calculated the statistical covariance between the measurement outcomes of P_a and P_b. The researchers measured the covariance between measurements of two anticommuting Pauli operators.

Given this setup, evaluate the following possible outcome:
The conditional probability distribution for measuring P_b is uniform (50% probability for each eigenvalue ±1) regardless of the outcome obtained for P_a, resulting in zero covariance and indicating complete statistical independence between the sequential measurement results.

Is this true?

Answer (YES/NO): YES